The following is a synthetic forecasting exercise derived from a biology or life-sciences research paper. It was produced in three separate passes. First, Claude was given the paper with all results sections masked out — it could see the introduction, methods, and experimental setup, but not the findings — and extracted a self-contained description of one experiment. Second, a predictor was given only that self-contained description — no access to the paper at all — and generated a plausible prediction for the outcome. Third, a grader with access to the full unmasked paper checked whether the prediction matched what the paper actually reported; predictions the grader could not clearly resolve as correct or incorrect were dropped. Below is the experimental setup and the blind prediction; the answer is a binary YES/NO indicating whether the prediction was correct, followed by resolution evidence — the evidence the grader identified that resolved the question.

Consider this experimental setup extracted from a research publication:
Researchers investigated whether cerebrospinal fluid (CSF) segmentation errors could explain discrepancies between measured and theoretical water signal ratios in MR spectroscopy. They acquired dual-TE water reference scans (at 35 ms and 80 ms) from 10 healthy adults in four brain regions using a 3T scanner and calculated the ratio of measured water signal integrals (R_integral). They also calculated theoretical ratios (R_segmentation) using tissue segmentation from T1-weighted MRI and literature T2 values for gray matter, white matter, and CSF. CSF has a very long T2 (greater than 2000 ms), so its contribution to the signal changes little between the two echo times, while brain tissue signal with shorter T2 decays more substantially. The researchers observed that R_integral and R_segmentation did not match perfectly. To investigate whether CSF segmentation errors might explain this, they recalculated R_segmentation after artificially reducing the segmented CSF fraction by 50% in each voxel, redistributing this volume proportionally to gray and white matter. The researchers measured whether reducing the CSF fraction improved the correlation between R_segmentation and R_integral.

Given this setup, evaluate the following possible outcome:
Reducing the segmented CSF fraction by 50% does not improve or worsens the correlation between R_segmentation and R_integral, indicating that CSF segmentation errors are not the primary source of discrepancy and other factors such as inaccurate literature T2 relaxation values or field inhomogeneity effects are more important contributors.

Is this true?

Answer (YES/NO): YES